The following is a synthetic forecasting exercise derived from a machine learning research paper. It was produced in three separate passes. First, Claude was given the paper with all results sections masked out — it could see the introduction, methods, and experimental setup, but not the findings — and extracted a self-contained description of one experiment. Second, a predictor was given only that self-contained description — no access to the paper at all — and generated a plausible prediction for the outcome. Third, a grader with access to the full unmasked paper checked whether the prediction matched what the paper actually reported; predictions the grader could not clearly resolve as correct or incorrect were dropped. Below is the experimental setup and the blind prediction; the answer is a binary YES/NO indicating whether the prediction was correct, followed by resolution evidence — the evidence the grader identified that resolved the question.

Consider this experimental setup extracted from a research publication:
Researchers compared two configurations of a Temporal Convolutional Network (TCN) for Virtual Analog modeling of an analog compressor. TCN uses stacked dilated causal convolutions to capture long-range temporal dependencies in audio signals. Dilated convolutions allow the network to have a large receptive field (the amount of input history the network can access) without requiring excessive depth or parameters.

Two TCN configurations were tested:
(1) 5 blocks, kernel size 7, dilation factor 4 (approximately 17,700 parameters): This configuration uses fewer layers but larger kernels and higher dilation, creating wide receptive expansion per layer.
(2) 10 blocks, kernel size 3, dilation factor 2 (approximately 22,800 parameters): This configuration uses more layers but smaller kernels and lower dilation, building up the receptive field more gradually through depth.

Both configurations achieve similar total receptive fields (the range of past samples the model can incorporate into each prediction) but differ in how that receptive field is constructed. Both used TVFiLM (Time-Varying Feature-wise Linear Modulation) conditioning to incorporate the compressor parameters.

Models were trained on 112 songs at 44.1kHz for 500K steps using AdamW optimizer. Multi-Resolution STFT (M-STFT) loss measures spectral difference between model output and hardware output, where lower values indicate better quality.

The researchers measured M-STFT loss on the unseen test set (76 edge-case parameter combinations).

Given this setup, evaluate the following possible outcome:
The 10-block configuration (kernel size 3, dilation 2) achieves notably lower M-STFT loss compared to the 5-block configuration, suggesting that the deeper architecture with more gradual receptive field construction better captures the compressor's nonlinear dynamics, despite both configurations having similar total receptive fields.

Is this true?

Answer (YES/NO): YES